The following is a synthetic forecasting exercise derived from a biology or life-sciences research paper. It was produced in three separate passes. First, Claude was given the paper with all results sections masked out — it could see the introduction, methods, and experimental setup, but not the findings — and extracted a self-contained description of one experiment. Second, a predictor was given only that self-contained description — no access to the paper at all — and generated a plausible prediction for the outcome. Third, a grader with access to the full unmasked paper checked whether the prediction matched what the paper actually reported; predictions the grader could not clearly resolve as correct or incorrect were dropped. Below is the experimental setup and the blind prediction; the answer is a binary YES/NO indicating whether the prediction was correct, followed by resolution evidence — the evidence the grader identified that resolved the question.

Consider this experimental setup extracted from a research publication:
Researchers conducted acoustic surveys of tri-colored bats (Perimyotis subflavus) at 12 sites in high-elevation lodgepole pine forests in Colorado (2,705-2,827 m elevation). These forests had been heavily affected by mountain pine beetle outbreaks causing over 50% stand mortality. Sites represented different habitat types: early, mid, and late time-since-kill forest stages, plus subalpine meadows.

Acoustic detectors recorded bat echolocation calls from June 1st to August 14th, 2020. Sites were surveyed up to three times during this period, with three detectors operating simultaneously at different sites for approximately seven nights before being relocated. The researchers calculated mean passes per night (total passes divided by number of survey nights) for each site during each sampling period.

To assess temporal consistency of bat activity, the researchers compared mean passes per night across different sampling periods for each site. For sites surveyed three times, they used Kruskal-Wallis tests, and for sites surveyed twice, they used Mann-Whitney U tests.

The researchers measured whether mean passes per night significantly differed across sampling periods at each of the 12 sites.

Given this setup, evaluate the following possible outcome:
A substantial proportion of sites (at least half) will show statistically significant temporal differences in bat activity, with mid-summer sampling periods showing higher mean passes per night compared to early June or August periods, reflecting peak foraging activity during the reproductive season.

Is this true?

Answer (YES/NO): NO